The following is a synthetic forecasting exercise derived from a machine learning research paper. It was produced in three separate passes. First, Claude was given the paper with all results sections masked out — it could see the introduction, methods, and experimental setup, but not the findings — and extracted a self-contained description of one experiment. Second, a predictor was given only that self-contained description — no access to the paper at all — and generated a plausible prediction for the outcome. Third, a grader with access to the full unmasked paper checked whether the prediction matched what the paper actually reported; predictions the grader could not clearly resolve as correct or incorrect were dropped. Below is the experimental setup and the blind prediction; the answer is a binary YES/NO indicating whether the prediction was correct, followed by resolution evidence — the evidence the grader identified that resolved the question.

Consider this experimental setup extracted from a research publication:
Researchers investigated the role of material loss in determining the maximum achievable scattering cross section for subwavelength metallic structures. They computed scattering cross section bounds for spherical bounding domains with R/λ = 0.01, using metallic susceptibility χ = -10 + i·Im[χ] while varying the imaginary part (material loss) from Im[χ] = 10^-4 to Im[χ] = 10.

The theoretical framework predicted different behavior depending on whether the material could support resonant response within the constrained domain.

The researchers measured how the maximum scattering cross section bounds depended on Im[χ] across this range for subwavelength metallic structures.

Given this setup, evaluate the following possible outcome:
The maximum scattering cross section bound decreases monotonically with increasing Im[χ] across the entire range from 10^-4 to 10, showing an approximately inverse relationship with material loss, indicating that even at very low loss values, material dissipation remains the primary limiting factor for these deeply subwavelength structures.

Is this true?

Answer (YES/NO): NO